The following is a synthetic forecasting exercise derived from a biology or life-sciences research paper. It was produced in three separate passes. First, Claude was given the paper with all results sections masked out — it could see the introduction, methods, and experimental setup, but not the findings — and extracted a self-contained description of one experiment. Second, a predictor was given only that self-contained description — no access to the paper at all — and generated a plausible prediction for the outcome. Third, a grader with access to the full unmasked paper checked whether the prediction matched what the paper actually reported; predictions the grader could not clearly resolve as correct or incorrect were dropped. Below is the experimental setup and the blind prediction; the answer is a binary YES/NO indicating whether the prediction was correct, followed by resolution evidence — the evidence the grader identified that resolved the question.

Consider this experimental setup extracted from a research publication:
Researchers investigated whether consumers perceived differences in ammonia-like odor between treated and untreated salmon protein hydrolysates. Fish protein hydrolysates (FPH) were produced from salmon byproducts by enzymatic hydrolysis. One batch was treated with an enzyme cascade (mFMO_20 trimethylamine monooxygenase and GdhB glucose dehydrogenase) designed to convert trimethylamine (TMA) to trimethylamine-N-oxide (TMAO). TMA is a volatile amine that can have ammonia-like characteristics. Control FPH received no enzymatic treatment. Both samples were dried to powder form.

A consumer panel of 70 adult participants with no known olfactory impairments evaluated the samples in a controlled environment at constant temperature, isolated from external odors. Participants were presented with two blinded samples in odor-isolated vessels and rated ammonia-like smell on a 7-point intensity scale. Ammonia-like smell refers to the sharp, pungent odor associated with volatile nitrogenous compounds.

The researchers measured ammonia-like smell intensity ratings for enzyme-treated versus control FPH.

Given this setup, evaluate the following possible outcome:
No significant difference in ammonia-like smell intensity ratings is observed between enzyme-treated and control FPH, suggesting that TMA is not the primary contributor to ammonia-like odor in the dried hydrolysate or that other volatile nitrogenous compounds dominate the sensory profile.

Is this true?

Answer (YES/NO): YES